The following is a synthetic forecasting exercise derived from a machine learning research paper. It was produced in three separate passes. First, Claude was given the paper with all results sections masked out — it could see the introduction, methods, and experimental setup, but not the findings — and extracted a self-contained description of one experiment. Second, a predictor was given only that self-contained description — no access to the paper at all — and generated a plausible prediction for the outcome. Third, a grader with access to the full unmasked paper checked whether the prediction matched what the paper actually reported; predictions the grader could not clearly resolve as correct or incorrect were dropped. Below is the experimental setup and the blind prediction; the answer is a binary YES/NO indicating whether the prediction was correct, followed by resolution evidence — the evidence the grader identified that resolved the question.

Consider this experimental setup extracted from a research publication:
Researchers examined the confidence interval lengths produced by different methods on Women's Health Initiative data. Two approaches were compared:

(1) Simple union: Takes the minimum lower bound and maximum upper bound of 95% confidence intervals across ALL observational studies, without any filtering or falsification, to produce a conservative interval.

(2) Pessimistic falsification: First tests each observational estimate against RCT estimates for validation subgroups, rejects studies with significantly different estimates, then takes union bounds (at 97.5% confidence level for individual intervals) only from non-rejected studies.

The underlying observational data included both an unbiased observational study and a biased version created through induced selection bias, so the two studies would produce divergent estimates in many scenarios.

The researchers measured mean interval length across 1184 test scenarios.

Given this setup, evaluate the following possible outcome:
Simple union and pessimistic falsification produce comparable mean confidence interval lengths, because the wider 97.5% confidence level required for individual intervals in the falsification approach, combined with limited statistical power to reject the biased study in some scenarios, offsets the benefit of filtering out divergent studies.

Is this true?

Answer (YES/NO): NO